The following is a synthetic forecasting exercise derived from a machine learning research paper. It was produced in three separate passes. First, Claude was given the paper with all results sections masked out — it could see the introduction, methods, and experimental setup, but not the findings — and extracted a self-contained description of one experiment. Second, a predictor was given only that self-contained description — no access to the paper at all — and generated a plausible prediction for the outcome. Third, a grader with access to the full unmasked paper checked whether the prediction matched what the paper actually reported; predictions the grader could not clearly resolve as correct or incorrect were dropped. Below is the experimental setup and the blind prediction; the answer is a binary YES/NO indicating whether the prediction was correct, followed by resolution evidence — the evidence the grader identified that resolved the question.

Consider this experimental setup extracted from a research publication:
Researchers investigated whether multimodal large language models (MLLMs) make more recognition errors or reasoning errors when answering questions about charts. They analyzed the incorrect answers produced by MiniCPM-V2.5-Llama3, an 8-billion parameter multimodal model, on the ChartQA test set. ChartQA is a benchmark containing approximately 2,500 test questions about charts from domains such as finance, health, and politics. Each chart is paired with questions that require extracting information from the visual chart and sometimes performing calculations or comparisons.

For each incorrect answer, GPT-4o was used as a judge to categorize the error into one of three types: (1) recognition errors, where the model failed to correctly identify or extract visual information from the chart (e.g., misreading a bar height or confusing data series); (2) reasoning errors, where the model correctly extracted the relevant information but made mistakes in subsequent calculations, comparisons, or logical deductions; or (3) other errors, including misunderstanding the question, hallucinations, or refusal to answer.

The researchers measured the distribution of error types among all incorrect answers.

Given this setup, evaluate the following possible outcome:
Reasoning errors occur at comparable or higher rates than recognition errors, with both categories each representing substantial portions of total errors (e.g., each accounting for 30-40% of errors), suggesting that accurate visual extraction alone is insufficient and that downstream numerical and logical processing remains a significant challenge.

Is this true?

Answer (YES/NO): NO